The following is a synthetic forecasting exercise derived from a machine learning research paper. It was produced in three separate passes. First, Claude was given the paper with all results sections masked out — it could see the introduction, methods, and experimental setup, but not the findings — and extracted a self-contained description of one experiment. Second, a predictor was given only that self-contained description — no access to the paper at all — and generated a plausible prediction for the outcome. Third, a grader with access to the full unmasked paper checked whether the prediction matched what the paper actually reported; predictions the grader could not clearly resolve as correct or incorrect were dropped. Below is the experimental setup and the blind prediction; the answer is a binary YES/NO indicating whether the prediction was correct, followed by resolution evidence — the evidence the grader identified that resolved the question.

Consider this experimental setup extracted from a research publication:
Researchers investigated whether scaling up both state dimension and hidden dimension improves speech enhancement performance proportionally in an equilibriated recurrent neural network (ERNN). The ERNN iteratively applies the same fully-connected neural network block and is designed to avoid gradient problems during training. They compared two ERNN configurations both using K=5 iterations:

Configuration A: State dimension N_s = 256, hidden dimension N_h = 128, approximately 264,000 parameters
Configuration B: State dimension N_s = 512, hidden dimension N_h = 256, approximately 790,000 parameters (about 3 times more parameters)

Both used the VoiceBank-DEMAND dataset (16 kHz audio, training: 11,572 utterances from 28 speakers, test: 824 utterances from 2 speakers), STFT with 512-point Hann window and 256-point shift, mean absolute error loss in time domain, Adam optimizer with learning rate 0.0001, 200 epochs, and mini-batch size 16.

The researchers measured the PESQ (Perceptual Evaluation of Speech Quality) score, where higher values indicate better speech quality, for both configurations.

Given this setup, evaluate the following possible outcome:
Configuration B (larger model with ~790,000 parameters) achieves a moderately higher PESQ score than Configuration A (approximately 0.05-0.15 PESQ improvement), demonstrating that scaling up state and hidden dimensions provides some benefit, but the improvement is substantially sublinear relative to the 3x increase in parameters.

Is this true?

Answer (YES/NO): YES